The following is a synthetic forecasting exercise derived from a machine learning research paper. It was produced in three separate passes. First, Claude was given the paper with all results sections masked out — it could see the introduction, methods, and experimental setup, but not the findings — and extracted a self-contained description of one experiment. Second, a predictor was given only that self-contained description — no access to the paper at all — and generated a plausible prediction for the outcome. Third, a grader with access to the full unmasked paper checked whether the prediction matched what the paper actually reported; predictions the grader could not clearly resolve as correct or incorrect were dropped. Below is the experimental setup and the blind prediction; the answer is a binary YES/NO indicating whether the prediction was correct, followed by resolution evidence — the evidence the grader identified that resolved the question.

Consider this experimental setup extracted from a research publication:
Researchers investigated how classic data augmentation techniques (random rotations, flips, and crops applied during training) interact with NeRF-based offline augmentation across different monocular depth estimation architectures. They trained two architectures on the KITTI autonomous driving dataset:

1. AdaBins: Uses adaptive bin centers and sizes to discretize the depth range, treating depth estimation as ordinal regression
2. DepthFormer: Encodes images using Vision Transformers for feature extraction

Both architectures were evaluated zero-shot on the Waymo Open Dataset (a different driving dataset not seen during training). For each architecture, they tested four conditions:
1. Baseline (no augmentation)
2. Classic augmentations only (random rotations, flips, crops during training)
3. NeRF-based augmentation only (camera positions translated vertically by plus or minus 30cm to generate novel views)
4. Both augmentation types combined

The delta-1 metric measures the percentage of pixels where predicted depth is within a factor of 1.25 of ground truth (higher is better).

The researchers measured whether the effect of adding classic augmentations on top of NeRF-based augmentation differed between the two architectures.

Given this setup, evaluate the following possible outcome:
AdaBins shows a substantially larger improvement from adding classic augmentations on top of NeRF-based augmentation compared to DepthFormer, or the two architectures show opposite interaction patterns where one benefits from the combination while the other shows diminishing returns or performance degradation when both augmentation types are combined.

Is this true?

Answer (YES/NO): YES